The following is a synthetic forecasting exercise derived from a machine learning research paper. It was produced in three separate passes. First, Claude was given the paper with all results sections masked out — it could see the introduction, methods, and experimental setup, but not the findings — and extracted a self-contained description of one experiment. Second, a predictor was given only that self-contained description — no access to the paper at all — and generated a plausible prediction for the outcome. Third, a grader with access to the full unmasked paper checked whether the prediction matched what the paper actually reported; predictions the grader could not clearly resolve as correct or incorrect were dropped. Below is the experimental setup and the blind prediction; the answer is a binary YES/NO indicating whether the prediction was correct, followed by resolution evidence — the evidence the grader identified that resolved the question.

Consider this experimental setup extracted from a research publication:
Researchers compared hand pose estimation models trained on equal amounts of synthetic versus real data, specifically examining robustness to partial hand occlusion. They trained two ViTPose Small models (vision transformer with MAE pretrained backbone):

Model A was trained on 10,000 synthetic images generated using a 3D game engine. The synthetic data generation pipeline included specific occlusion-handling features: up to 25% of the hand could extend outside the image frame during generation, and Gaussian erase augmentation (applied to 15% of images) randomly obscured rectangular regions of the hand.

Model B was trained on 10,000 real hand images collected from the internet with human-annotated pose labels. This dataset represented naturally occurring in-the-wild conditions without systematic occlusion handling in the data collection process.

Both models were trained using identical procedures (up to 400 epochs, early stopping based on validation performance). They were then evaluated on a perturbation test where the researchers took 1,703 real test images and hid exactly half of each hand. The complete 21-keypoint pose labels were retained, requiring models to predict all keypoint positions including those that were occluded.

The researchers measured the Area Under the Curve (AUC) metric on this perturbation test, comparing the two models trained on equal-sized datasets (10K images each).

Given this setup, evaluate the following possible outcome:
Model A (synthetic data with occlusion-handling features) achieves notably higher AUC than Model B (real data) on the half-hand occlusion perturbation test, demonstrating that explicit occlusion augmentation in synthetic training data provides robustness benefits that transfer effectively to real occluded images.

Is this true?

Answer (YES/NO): NO